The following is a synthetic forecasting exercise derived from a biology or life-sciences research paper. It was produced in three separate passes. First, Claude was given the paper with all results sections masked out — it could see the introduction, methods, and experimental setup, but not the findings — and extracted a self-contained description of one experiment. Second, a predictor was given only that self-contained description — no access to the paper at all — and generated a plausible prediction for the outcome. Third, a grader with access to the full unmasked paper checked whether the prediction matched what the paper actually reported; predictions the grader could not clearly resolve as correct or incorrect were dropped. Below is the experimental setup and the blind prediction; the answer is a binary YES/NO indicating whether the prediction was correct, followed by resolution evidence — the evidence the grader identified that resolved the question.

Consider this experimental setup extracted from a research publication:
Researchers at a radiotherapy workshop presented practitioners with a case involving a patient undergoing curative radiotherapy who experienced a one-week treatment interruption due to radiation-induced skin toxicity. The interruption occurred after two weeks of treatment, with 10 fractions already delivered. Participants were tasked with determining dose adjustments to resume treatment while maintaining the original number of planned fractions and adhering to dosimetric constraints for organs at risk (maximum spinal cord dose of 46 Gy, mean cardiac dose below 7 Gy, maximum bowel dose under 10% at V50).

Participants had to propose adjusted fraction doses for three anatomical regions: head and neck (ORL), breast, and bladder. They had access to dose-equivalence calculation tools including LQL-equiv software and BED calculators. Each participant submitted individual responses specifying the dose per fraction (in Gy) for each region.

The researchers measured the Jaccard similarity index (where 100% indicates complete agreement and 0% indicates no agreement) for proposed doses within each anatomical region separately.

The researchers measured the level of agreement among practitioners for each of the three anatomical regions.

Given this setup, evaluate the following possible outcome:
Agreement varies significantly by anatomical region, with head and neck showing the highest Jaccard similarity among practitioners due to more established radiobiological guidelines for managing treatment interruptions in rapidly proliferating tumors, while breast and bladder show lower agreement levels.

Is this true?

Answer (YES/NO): NO